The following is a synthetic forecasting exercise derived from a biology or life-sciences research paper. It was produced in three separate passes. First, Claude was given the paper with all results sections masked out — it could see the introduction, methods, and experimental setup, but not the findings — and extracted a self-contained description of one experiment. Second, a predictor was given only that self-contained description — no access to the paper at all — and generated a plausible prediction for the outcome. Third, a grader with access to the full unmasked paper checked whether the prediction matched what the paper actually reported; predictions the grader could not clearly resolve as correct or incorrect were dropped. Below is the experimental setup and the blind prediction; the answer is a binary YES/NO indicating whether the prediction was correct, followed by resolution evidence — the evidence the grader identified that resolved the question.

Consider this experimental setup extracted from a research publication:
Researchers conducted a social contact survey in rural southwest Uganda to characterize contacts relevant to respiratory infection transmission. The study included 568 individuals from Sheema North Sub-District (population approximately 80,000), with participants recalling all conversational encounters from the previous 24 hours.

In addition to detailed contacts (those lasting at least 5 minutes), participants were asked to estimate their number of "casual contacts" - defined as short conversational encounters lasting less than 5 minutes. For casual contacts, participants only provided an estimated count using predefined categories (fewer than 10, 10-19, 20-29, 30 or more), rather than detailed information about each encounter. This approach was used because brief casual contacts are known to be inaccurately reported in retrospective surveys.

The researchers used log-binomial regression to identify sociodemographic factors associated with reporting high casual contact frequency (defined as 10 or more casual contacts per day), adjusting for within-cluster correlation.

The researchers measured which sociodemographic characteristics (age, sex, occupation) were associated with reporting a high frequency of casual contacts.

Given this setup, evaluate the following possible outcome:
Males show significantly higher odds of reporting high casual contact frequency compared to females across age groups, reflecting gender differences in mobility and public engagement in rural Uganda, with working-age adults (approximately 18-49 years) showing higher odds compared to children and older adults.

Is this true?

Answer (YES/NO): NO